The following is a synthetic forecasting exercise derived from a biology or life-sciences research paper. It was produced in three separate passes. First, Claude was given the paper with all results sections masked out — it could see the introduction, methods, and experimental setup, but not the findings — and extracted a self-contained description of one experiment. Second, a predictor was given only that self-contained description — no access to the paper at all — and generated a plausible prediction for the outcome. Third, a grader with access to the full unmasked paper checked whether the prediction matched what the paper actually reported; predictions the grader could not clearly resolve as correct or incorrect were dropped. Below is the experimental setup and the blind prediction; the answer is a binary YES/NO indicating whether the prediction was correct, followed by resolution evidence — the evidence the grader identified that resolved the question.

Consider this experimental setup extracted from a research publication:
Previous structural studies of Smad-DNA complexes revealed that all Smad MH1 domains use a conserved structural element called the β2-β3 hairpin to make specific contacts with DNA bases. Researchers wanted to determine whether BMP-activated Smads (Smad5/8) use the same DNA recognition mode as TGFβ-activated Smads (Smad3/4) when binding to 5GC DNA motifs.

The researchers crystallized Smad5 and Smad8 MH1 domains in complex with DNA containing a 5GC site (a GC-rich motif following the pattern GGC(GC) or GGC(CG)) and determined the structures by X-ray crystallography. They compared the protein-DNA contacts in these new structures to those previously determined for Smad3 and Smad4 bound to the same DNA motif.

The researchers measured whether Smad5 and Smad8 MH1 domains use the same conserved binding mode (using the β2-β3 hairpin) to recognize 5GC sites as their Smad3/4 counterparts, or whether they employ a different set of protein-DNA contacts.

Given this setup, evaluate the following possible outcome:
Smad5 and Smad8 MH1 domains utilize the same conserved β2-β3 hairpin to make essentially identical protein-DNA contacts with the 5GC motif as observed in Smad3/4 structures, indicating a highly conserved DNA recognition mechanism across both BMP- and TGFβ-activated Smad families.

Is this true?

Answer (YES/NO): YES